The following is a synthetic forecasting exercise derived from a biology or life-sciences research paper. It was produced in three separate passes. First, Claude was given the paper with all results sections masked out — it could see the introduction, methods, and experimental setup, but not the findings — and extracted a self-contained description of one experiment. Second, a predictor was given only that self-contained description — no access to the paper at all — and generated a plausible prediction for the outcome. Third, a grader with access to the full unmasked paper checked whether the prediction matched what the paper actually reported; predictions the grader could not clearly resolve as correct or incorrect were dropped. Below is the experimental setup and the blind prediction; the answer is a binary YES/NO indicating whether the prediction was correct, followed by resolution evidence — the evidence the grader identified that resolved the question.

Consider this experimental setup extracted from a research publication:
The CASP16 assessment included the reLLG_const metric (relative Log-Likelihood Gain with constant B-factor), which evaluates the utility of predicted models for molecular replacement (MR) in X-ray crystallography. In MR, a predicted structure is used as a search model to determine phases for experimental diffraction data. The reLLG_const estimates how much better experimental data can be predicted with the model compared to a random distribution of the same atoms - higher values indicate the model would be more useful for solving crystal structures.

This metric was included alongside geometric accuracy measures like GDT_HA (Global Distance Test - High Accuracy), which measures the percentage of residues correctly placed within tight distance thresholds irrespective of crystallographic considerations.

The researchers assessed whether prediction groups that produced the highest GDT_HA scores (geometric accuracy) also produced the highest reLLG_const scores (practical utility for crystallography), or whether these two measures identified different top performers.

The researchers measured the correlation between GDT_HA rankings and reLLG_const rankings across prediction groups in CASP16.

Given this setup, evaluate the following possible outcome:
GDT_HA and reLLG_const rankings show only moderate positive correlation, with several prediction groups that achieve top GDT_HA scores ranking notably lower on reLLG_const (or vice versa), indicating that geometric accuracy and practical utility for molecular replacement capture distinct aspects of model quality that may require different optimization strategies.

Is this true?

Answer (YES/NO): NO